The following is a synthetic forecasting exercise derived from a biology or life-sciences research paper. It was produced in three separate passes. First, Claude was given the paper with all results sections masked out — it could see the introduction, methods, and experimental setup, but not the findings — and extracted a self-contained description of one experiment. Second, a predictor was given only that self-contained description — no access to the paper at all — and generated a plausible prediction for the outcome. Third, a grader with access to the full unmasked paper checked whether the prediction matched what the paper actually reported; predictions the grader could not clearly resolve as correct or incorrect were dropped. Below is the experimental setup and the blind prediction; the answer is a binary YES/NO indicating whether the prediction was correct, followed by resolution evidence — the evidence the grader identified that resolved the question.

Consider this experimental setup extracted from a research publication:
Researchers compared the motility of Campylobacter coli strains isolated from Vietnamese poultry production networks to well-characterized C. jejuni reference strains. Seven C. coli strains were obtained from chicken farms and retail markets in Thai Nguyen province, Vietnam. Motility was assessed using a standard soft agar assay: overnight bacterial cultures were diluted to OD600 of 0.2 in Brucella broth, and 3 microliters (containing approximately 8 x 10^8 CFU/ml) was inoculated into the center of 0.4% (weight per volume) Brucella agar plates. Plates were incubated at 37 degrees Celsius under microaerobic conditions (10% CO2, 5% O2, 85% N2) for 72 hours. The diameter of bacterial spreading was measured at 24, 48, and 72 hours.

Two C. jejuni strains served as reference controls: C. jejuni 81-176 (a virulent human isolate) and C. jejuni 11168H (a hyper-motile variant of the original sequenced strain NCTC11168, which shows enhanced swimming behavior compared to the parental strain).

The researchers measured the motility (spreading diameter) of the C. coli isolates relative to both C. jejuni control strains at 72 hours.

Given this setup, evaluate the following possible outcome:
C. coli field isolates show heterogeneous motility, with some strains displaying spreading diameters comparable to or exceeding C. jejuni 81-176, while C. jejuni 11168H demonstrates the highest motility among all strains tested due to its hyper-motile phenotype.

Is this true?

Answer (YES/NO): NO